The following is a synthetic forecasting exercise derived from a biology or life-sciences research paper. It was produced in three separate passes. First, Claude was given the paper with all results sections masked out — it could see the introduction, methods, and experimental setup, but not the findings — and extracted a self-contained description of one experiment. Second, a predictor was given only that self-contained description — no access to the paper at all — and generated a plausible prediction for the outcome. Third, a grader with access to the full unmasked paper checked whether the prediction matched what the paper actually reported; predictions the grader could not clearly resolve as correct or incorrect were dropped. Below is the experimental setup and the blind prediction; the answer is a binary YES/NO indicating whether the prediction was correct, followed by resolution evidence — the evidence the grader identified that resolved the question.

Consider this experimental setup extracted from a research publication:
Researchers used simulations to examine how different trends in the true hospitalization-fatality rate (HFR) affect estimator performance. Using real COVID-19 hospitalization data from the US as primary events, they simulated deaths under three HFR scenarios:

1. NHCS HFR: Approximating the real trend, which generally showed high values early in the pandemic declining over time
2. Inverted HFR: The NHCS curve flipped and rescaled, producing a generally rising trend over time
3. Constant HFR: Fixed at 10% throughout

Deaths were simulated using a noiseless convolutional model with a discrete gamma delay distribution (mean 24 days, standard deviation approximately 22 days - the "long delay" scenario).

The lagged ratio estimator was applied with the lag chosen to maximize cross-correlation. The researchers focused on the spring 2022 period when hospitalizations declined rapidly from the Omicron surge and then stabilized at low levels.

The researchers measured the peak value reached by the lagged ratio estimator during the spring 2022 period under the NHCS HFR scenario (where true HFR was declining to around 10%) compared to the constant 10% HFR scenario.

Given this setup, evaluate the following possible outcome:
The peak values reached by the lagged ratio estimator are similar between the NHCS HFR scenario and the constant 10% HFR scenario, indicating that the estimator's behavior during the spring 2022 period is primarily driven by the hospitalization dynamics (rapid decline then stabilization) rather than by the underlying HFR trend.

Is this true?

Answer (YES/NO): NO